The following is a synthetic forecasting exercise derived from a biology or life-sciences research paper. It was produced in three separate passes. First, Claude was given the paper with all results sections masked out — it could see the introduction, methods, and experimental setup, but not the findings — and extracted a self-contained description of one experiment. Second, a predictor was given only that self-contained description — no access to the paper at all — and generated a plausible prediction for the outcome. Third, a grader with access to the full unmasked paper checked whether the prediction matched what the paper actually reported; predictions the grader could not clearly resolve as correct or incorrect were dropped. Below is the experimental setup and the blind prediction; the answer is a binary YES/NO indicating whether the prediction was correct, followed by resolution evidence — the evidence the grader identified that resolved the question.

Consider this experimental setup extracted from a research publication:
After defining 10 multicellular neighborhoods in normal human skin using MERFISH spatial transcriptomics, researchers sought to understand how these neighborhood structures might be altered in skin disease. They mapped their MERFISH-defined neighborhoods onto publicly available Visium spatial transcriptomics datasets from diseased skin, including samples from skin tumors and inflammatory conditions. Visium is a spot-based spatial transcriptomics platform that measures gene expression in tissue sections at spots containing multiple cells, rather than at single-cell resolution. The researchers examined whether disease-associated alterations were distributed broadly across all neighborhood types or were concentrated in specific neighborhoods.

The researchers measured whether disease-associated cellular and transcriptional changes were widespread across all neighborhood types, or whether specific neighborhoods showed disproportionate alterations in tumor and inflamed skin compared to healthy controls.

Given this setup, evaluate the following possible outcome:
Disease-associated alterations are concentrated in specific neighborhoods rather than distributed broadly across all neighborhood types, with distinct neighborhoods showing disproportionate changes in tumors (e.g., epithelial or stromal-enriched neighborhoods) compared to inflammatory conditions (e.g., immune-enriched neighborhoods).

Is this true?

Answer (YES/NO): NO